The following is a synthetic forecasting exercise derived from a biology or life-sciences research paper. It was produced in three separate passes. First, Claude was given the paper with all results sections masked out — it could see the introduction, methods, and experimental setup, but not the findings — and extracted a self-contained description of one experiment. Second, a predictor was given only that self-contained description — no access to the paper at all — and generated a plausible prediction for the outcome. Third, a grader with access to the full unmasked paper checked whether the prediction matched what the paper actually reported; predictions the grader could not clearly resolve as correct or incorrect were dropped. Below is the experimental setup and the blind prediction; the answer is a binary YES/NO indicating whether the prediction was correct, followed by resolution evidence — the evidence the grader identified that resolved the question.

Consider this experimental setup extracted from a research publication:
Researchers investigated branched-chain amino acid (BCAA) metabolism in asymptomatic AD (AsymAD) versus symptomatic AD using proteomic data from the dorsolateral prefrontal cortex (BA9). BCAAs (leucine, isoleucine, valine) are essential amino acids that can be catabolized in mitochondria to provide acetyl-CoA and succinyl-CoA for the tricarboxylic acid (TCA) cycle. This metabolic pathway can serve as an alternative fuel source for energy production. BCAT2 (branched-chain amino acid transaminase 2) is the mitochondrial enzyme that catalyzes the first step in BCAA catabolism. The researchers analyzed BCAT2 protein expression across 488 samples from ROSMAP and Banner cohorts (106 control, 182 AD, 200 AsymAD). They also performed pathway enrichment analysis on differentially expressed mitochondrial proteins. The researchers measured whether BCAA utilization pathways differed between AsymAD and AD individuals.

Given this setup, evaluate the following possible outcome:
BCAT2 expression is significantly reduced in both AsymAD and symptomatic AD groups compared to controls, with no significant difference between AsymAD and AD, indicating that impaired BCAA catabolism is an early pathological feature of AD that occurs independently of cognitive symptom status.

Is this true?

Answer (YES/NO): NO